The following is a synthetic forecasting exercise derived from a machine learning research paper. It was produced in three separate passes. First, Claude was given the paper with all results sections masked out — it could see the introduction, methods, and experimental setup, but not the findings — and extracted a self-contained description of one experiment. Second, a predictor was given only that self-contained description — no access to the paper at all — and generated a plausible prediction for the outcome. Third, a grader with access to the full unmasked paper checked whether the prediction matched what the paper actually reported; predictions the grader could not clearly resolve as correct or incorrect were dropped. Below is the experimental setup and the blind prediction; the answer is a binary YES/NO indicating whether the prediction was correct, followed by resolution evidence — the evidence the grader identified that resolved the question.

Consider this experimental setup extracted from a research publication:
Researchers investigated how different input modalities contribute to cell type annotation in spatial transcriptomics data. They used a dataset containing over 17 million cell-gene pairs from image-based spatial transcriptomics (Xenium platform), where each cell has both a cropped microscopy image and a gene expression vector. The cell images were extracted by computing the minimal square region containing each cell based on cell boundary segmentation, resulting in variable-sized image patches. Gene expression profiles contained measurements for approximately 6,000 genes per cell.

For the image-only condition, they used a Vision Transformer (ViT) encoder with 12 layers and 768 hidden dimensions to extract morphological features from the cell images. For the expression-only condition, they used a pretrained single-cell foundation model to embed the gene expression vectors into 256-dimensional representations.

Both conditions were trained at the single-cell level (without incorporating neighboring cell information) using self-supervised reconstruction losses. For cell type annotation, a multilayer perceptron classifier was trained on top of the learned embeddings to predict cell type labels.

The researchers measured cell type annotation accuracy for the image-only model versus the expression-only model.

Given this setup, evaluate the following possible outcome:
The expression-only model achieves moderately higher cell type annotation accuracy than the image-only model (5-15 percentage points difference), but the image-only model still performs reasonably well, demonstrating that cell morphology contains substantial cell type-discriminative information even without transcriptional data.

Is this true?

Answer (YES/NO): YES